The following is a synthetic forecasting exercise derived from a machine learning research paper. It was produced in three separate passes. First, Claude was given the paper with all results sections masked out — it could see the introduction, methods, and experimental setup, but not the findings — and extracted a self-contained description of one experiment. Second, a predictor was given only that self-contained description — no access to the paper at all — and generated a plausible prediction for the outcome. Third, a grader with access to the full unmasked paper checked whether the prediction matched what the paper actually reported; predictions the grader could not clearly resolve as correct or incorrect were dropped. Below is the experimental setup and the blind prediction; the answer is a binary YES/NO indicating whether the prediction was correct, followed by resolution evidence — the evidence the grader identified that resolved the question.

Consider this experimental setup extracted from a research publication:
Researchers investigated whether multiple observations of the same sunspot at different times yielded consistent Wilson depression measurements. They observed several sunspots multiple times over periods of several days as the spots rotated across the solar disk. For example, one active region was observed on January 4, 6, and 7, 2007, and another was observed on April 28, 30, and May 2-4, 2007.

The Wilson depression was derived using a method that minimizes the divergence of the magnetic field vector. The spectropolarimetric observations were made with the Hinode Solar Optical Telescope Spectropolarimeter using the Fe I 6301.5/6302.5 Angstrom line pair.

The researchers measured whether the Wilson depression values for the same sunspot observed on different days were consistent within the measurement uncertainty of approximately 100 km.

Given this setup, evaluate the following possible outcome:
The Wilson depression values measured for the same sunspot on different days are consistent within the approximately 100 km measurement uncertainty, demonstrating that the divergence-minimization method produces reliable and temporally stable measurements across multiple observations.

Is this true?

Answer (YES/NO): NO